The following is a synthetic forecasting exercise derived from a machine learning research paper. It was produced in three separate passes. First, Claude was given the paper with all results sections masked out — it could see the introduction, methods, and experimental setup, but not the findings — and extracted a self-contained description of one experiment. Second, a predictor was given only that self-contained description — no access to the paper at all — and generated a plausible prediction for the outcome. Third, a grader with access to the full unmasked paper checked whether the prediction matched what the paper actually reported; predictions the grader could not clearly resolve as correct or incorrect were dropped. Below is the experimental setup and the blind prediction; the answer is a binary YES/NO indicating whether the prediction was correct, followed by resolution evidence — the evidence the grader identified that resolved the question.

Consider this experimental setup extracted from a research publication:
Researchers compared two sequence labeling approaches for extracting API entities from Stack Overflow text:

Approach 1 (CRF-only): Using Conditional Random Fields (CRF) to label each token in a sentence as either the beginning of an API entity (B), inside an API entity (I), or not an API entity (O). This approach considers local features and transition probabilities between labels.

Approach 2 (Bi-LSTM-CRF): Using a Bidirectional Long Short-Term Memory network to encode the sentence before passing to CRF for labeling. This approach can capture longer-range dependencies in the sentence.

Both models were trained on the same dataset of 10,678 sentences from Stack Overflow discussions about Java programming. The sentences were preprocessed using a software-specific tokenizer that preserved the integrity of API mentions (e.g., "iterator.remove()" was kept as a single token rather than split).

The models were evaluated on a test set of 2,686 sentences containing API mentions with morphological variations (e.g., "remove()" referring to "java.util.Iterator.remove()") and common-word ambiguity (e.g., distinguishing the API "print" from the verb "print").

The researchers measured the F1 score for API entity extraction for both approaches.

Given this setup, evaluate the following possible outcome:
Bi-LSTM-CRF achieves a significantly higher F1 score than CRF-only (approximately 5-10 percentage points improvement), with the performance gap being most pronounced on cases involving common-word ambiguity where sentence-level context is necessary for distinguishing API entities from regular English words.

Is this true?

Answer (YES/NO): NO